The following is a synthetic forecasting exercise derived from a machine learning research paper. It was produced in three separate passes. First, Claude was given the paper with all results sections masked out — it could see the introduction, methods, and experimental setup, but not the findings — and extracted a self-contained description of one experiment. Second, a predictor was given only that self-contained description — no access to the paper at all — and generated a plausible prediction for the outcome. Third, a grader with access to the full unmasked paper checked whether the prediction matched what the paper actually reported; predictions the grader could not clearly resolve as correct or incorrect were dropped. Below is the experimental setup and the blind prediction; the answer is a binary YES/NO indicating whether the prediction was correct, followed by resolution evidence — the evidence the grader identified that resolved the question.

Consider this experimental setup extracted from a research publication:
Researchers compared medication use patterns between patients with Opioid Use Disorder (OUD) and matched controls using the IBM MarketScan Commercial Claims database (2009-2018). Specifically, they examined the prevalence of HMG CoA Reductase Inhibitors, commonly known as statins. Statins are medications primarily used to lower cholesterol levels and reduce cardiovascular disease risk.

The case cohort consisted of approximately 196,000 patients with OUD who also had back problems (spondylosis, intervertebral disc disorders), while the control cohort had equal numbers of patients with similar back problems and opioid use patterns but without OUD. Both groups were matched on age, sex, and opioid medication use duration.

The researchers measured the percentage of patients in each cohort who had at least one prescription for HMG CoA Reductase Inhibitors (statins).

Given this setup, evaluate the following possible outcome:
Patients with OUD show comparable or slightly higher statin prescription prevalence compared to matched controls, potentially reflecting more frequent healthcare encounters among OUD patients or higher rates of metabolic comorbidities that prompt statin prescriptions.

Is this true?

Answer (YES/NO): NO